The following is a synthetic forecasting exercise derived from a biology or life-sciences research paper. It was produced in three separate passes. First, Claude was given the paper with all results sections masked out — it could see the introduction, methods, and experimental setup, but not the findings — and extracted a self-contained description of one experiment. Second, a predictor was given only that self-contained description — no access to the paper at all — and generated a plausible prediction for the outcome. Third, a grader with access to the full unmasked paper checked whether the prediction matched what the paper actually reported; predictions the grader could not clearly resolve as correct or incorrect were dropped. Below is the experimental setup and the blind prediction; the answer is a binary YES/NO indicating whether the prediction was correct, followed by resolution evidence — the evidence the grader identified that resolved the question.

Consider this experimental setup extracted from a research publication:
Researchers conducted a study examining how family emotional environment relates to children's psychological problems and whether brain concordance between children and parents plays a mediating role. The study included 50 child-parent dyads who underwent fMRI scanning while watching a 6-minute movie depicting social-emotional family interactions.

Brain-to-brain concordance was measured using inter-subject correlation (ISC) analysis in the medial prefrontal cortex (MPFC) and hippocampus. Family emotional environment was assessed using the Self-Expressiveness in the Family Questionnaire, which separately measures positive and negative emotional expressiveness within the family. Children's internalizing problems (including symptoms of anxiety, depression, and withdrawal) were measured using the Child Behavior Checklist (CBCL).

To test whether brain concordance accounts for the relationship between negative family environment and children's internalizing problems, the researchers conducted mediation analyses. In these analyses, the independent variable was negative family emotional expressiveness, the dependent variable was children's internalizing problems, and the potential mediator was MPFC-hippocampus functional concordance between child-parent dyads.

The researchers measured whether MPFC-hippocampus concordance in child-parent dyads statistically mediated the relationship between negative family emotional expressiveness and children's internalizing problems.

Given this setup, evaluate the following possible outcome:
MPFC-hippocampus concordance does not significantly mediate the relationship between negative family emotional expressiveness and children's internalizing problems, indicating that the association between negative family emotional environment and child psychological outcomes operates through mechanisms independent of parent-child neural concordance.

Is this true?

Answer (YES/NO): NO